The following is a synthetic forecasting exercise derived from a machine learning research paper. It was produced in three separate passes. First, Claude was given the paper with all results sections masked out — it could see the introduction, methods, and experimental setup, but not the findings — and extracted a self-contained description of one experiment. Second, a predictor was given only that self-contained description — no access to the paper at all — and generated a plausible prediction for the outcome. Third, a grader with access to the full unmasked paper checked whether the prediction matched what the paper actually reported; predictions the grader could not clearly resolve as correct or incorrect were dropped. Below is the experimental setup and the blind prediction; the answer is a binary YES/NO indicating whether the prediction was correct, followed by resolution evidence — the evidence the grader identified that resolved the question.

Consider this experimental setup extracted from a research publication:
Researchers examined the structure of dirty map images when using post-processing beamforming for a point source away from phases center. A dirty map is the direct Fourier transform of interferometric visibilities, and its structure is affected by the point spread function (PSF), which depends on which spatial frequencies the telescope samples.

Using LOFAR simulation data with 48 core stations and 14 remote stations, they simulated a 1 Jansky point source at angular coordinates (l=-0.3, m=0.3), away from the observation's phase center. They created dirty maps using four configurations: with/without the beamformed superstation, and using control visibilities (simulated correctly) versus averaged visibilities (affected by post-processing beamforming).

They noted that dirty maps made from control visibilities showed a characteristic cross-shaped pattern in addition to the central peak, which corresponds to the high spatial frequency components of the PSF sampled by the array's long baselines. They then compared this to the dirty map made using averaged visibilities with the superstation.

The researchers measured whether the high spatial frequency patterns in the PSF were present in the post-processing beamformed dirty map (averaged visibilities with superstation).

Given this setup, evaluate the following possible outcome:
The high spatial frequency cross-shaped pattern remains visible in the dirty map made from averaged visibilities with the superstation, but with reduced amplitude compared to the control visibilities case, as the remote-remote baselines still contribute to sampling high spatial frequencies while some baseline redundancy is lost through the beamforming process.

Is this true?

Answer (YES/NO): NO